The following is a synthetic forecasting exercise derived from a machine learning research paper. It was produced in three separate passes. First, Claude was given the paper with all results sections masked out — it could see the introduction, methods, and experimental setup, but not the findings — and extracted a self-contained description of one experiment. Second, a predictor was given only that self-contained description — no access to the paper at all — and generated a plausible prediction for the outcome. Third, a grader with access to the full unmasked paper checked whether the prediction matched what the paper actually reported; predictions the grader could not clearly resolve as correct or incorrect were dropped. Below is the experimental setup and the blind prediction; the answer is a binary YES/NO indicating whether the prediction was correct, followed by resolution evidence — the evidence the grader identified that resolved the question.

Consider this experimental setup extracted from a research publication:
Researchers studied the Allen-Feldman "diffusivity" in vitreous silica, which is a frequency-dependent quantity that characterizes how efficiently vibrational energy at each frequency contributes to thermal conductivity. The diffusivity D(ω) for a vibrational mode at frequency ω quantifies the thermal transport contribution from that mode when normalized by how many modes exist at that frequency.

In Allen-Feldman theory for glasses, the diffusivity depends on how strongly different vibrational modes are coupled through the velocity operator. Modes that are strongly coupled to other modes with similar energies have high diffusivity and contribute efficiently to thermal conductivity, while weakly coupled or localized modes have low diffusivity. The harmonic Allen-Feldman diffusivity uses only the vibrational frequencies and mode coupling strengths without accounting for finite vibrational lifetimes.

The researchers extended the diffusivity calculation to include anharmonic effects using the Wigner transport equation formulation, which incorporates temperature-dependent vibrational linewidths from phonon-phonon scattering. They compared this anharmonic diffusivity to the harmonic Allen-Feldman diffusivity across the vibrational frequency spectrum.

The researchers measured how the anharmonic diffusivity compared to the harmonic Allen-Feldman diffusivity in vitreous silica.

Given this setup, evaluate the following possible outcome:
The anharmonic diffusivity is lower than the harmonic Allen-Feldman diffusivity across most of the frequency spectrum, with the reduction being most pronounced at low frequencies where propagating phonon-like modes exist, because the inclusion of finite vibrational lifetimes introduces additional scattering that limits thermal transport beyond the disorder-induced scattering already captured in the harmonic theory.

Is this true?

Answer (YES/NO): NO